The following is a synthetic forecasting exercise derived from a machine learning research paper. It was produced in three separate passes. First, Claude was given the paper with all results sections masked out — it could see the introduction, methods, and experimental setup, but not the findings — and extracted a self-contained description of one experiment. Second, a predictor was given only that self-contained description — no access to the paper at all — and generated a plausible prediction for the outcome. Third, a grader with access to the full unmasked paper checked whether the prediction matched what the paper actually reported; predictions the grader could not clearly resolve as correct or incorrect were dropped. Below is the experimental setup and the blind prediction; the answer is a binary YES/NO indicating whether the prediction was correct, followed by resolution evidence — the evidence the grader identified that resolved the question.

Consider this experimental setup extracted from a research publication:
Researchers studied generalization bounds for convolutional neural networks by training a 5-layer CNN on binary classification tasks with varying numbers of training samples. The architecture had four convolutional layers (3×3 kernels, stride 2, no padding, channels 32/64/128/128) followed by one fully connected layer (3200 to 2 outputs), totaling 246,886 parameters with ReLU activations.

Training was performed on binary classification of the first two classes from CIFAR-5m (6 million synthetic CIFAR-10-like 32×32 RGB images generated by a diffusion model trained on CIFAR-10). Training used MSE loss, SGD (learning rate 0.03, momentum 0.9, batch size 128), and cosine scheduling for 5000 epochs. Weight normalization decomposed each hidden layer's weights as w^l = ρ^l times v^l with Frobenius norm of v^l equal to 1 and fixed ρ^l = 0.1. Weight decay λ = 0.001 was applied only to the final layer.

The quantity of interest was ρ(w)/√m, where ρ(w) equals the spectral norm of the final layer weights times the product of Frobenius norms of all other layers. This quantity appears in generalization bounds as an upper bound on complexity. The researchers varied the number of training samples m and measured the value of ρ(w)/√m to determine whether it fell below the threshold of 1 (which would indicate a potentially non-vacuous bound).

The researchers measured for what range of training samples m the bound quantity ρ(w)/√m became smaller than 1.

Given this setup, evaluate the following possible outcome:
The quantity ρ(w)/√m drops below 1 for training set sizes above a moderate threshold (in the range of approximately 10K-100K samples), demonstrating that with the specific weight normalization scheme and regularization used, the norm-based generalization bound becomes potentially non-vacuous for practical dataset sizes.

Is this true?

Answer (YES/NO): YES